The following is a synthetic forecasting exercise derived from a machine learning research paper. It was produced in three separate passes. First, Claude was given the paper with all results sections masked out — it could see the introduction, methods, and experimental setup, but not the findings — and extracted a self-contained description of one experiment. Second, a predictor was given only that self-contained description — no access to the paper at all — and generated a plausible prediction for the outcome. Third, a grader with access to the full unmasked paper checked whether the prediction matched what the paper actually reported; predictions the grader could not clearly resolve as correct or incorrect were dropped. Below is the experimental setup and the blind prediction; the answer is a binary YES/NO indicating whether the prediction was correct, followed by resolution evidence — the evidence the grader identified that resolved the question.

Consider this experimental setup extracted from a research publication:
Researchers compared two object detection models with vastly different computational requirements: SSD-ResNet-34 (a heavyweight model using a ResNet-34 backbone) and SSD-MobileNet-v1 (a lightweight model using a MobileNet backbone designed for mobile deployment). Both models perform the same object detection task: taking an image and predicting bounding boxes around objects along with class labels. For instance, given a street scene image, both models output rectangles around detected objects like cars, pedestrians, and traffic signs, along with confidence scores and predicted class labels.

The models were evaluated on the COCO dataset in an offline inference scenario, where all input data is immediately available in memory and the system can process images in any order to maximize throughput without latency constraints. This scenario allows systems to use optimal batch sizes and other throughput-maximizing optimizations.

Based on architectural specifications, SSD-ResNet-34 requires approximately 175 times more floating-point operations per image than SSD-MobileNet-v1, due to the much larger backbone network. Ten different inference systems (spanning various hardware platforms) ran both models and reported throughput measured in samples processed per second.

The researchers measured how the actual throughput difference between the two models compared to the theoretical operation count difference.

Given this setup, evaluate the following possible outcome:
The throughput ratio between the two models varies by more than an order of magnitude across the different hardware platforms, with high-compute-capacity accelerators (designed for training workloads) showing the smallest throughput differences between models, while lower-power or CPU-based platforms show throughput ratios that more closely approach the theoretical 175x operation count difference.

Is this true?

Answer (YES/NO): NO